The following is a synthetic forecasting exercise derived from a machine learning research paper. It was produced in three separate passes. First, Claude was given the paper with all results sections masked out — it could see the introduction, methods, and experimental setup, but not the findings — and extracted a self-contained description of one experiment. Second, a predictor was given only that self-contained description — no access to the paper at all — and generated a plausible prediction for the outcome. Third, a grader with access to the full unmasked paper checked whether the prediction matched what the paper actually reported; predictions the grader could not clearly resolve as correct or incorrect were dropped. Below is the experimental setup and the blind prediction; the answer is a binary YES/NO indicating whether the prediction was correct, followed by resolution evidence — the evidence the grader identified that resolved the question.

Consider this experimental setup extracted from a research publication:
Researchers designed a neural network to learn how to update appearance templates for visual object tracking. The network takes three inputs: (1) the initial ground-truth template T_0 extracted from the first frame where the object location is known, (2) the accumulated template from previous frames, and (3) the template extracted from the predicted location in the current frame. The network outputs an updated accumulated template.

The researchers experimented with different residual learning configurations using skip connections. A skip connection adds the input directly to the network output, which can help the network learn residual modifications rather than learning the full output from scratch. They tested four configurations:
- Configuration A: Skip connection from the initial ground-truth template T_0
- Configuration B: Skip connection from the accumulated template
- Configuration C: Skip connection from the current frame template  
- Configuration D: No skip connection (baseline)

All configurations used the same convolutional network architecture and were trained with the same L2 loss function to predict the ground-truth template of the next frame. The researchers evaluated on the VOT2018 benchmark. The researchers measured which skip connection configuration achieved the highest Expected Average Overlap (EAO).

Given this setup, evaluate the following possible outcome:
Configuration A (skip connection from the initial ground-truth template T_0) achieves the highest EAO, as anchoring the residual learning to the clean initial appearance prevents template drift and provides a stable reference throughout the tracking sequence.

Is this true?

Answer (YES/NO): YES